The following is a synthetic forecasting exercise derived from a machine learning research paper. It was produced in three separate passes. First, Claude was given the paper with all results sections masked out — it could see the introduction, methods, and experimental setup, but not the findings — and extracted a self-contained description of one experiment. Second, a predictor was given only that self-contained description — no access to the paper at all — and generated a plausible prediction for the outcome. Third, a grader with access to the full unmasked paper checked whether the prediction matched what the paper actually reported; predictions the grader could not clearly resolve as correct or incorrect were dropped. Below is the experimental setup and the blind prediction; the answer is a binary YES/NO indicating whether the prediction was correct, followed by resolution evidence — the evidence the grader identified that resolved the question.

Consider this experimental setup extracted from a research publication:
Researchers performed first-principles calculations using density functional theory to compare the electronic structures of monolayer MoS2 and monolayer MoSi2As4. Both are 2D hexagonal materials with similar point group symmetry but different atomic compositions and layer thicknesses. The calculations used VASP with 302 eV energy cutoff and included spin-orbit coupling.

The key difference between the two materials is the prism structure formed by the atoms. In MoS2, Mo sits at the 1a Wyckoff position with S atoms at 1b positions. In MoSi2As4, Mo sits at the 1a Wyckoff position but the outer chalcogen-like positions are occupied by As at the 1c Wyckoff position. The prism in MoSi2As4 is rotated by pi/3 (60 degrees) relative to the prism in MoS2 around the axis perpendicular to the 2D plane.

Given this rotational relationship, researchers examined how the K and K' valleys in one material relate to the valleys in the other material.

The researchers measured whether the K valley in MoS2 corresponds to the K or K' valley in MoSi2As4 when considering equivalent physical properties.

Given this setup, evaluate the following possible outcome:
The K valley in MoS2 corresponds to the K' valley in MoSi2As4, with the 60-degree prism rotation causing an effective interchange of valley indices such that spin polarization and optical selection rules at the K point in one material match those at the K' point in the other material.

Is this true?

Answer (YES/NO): YES